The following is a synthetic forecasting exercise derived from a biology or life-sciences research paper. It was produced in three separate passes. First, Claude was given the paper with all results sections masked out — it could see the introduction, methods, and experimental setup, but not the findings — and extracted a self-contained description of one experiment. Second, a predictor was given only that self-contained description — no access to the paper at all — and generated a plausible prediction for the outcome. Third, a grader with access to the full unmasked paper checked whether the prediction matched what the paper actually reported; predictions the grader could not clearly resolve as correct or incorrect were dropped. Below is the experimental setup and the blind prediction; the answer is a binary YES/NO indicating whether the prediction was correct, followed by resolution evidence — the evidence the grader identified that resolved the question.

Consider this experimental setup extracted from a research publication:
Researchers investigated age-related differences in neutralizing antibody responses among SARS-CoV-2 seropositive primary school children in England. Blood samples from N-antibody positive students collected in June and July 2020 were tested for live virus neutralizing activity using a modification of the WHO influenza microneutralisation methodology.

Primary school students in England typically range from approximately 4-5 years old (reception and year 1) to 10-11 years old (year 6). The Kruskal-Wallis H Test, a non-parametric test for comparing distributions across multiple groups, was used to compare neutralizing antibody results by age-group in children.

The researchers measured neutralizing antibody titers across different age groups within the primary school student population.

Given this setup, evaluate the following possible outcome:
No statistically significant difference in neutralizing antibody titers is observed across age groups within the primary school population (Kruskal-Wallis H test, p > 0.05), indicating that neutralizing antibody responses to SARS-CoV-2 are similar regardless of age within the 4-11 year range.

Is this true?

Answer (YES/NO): YES